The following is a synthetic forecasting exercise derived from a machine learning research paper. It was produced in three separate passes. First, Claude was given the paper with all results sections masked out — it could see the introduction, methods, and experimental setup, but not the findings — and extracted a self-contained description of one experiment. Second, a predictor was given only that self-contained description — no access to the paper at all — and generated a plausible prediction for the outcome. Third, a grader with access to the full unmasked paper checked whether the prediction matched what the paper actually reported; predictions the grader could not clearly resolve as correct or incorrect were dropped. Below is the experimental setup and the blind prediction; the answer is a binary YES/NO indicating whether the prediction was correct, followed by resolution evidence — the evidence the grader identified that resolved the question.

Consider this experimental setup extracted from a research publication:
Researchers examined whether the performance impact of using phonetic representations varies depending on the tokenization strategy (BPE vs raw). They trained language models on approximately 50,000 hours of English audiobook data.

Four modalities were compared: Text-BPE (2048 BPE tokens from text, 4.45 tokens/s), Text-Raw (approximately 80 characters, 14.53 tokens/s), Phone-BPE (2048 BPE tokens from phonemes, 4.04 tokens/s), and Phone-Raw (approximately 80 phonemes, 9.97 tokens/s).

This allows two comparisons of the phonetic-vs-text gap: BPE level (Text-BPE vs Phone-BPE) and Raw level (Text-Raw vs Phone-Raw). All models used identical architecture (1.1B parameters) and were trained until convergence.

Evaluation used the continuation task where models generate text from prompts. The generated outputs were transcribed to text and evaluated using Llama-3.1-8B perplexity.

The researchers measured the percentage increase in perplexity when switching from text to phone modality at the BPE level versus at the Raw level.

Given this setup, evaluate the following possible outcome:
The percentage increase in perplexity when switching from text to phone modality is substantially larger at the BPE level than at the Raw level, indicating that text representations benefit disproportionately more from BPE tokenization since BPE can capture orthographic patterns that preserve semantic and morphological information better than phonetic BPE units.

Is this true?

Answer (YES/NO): NO